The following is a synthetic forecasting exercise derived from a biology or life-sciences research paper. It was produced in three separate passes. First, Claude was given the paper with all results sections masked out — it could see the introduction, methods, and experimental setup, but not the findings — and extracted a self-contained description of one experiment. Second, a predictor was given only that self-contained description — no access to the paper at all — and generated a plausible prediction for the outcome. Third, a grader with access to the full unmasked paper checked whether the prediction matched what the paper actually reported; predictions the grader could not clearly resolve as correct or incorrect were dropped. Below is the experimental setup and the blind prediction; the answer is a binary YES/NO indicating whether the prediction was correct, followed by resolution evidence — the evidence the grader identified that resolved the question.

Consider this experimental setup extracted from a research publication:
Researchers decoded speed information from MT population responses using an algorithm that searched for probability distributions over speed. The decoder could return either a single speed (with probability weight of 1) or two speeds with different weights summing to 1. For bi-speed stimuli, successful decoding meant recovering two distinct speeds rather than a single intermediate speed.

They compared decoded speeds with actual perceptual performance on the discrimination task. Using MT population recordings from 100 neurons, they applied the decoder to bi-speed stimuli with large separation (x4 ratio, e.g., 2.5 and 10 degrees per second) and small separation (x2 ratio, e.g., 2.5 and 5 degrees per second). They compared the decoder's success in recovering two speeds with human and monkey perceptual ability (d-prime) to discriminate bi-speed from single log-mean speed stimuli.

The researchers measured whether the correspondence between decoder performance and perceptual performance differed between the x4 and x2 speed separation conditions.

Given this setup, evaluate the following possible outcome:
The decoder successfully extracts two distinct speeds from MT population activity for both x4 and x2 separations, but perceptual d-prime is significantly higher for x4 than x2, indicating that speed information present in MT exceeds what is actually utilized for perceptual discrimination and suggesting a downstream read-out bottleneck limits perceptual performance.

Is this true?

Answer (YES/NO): NO